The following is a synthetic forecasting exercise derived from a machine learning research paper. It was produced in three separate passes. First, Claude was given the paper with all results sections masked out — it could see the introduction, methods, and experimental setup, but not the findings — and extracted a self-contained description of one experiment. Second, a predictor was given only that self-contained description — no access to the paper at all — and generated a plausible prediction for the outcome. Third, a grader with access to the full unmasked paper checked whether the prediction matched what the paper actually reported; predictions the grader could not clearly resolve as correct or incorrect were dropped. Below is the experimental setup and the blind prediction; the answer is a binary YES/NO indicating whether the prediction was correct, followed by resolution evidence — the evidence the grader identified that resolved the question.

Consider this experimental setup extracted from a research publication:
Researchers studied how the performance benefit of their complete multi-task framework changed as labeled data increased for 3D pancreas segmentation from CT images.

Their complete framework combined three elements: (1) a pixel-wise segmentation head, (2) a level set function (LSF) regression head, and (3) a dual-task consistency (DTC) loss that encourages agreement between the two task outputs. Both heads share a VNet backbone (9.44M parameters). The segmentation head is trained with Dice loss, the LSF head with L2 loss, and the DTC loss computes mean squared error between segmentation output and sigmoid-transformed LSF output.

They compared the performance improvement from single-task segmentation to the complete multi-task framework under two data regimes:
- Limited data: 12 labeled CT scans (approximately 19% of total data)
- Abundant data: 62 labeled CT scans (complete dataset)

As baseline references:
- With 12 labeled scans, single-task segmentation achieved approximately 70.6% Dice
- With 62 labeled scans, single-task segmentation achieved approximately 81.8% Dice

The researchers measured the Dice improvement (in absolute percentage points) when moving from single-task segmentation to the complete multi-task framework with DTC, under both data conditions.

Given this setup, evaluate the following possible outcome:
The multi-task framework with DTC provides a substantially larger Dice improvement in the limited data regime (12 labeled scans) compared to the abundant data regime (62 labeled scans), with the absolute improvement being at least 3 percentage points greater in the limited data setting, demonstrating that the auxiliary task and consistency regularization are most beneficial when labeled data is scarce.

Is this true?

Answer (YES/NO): YES